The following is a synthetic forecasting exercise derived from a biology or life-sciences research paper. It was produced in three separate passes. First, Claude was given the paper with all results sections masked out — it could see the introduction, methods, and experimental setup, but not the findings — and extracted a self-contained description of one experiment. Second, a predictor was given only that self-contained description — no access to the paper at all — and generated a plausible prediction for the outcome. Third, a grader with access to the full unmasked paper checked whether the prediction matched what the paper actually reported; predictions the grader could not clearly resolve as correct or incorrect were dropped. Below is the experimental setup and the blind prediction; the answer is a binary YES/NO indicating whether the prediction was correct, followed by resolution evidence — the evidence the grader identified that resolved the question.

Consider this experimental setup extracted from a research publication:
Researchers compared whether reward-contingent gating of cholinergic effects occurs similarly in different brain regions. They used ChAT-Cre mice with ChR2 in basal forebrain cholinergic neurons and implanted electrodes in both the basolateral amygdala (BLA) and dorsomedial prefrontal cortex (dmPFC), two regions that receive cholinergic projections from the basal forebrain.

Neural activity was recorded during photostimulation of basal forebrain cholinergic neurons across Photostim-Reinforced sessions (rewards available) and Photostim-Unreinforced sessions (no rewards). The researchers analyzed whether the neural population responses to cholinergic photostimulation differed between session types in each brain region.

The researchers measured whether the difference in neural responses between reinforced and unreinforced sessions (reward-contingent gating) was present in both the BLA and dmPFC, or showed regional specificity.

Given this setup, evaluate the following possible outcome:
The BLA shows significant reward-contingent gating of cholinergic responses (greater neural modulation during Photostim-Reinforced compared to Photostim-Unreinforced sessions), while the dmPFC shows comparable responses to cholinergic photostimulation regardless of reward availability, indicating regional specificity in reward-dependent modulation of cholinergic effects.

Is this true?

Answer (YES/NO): YES